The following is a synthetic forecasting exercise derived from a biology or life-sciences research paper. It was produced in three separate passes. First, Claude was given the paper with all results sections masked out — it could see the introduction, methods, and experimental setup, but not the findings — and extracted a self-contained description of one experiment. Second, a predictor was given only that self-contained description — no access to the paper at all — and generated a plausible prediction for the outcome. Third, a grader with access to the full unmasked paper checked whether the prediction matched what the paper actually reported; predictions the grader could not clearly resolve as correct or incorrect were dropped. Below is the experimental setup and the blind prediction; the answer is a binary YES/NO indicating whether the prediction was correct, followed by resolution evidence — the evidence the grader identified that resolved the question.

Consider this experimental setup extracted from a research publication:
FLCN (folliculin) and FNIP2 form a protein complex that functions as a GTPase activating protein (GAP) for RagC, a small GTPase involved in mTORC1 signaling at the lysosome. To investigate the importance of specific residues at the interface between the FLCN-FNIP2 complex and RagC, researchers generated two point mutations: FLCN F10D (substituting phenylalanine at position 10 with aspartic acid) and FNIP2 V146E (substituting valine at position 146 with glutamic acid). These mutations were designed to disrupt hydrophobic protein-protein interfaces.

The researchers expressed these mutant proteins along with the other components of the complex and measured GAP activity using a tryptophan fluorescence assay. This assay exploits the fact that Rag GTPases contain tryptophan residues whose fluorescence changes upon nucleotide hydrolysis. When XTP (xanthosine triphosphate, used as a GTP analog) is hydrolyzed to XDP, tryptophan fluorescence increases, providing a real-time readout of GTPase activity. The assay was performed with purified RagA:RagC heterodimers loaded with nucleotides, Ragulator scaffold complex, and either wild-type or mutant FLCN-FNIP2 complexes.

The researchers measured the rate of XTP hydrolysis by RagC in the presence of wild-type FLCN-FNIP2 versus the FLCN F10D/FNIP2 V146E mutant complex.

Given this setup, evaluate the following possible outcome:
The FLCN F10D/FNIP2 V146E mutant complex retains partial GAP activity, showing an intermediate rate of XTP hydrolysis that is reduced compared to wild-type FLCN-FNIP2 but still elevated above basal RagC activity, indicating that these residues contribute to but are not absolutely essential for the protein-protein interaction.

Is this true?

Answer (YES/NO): NO